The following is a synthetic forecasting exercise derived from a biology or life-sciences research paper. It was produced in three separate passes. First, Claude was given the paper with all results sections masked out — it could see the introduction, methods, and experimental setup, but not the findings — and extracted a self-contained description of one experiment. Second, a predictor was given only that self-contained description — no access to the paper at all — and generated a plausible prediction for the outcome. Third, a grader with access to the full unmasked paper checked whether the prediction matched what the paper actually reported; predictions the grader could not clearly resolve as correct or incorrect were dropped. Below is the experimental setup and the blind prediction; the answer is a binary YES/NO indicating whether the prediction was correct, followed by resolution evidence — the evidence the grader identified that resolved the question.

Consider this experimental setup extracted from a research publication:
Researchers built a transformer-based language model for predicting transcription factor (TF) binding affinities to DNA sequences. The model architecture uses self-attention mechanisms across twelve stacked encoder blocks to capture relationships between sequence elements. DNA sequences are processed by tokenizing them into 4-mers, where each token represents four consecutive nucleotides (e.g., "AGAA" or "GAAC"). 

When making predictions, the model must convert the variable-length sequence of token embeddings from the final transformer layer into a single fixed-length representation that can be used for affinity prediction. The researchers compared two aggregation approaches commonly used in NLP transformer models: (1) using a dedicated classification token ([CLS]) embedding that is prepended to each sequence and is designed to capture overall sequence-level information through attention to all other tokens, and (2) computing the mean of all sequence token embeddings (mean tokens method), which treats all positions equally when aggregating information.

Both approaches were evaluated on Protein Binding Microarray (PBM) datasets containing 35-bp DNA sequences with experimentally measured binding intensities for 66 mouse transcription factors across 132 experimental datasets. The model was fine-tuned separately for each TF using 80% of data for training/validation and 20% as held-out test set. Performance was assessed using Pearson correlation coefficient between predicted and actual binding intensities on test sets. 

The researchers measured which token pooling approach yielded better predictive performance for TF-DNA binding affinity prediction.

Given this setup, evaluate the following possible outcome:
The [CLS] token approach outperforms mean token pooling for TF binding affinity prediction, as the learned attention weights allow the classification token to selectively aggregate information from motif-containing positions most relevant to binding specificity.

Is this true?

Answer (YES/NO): NO